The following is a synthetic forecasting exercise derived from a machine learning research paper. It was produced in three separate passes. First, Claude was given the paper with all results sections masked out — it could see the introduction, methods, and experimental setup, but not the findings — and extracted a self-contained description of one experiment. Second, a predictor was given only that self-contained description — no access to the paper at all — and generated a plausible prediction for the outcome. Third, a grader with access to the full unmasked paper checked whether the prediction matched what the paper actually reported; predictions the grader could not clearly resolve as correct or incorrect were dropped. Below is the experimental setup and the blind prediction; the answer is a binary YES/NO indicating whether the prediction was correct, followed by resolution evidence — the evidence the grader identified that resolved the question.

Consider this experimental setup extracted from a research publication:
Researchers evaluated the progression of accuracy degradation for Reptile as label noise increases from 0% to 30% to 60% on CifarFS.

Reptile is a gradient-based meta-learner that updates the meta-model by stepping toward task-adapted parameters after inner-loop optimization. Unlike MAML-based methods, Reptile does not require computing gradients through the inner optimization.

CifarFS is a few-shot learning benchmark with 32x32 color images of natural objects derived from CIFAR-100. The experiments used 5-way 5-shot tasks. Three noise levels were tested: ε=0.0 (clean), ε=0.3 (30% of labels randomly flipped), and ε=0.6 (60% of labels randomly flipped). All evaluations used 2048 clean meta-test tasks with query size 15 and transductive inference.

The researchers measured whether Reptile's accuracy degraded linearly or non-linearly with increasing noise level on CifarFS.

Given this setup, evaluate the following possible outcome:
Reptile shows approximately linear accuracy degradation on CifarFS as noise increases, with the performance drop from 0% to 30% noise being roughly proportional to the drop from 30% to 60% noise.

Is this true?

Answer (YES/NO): YES